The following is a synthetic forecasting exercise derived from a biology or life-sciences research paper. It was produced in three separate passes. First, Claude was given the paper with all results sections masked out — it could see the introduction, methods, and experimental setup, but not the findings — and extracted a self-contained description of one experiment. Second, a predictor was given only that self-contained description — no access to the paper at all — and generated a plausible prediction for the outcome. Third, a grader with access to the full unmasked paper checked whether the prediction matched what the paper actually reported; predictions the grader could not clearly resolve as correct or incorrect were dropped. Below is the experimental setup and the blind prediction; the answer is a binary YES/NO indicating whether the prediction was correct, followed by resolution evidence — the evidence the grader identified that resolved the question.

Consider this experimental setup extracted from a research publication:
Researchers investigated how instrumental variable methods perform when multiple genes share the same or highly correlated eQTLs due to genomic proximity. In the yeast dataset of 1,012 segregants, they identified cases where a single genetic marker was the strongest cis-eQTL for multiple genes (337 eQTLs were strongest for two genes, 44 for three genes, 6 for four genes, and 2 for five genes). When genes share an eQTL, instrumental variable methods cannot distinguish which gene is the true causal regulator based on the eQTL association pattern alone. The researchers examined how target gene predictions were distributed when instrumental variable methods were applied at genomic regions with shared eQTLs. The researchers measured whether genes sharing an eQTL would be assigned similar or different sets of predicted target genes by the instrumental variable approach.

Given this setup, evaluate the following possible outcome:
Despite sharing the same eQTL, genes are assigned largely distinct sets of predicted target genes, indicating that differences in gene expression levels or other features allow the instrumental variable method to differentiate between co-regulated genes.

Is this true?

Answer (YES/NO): NO